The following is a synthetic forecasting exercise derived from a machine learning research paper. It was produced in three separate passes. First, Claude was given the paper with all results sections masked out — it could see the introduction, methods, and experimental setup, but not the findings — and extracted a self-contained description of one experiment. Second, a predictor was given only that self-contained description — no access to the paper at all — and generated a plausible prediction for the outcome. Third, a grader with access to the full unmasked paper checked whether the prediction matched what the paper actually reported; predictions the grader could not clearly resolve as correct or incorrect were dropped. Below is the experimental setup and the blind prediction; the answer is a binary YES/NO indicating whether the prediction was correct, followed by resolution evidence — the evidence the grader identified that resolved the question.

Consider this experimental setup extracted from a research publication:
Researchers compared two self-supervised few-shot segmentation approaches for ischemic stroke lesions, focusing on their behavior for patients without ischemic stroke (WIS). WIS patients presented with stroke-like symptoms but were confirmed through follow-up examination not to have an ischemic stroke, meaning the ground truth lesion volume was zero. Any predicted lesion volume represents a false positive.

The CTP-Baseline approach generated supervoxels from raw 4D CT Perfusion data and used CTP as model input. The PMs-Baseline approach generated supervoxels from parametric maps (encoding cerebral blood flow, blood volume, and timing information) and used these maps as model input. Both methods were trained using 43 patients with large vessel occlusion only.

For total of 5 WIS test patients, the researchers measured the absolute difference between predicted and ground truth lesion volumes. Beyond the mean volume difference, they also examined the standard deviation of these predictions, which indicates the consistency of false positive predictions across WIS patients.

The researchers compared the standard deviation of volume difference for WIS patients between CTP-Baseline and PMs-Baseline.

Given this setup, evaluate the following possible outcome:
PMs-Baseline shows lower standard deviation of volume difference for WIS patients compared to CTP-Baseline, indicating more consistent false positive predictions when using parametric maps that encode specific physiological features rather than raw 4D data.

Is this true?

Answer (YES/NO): YES